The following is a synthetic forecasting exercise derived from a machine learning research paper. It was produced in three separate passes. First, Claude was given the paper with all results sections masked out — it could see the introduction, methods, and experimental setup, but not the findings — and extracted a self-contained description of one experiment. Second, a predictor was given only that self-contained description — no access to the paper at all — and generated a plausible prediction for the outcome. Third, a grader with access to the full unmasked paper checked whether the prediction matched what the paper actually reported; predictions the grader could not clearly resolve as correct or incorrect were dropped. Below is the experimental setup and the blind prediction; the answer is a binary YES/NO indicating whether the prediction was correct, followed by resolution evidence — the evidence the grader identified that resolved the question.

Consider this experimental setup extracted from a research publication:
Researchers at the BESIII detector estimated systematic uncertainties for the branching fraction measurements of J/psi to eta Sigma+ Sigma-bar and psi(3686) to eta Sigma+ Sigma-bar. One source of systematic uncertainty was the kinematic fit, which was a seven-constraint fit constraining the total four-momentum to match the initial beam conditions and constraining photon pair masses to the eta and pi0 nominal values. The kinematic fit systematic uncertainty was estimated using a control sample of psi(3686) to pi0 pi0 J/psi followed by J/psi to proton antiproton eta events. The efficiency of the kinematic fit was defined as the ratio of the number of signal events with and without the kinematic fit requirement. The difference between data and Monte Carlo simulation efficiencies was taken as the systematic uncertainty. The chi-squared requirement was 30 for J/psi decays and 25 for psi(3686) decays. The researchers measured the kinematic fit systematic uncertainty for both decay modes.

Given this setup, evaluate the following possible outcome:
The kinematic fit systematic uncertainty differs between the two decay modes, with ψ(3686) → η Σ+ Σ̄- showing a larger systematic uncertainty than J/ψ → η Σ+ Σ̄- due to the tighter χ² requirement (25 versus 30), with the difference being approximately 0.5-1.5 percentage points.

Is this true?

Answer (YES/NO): NO